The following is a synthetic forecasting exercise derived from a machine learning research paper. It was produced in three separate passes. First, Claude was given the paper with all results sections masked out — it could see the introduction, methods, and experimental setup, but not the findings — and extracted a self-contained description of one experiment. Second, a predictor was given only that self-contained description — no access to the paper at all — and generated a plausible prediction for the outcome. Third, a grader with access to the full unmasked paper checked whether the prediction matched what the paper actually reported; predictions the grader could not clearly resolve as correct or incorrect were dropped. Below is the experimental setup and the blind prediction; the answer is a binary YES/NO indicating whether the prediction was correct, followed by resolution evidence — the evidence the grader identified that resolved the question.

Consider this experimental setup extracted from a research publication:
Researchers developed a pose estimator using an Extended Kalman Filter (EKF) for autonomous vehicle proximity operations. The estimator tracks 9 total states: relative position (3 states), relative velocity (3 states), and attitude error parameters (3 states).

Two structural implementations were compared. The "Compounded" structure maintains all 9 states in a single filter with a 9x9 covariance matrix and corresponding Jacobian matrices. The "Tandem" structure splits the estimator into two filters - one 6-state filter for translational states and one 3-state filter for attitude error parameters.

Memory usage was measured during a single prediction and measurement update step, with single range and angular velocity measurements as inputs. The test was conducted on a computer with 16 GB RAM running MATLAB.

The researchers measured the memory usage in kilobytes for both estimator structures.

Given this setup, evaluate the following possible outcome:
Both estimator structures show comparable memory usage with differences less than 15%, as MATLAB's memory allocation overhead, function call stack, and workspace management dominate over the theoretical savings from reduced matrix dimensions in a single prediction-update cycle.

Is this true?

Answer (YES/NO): NO